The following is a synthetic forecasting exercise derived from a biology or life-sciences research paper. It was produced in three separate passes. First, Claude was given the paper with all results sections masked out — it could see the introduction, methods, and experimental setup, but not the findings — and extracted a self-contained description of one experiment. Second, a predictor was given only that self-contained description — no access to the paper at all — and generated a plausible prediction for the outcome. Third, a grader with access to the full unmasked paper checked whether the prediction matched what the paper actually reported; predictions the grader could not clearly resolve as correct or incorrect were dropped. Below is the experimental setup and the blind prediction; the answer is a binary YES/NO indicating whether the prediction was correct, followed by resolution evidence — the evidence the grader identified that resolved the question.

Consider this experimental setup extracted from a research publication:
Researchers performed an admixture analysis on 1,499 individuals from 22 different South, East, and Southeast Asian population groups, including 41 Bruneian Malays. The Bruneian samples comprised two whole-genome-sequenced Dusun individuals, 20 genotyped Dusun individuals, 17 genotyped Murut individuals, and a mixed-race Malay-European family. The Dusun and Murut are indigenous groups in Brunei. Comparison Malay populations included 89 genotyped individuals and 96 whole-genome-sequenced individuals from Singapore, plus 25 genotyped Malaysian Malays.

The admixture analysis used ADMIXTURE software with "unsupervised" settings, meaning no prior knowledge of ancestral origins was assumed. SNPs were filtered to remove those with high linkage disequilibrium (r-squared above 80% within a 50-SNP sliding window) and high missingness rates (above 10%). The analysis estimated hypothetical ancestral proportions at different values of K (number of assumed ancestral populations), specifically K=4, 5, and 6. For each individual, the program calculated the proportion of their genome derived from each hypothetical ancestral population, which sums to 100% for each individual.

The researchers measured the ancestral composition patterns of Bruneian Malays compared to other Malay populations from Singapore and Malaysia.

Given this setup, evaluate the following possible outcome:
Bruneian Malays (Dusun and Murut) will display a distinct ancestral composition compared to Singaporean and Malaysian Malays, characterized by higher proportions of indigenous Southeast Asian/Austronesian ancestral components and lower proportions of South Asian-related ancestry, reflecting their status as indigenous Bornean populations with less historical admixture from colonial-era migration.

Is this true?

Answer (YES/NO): YES